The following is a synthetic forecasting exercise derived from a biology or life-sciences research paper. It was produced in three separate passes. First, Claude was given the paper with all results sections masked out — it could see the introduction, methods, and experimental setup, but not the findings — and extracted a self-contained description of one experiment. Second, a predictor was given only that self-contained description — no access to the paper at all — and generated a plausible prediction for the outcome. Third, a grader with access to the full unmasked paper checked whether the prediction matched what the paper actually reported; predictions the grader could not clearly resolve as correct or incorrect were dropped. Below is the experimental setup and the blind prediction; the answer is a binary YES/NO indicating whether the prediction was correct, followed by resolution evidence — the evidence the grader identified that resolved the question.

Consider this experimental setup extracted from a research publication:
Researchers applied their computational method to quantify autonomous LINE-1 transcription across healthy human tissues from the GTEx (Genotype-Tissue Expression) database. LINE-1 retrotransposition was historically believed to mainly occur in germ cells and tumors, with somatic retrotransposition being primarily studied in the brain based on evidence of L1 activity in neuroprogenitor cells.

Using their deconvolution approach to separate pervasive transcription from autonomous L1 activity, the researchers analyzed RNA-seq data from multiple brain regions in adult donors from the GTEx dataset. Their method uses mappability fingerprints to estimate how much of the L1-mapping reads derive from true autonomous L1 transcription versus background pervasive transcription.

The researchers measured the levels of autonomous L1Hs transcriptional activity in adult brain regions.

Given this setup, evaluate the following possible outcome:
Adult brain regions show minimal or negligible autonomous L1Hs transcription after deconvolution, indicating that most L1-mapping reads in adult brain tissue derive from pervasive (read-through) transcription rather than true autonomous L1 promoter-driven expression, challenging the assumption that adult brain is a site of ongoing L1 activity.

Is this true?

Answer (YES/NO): YES